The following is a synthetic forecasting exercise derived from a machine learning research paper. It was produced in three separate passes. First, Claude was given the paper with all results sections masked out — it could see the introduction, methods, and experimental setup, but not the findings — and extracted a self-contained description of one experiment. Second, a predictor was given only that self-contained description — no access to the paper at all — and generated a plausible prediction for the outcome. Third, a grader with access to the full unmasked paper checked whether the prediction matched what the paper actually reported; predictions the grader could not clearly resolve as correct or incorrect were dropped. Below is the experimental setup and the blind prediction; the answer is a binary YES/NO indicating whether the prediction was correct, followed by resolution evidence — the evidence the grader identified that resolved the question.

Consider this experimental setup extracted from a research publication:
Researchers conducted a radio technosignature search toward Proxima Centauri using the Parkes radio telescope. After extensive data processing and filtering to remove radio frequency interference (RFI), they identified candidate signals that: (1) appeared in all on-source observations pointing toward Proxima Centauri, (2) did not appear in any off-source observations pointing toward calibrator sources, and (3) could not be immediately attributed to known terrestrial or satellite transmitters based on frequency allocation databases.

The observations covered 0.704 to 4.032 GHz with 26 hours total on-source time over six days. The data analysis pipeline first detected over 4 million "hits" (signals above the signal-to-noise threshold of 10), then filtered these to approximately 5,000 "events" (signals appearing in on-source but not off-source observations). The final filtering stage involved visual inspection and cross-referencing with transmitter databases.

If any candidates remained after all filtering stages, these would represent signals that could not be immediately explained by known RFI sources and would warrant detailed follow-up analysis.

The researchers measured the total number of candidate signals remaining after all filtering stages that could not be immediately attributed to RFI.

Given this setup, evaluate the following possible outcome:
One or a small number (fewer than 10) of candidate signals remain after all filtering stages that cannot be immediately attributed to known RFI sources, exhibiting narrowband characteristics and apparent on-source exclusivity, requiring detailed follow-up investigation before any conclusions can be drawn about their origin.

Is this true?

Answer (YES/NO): YES